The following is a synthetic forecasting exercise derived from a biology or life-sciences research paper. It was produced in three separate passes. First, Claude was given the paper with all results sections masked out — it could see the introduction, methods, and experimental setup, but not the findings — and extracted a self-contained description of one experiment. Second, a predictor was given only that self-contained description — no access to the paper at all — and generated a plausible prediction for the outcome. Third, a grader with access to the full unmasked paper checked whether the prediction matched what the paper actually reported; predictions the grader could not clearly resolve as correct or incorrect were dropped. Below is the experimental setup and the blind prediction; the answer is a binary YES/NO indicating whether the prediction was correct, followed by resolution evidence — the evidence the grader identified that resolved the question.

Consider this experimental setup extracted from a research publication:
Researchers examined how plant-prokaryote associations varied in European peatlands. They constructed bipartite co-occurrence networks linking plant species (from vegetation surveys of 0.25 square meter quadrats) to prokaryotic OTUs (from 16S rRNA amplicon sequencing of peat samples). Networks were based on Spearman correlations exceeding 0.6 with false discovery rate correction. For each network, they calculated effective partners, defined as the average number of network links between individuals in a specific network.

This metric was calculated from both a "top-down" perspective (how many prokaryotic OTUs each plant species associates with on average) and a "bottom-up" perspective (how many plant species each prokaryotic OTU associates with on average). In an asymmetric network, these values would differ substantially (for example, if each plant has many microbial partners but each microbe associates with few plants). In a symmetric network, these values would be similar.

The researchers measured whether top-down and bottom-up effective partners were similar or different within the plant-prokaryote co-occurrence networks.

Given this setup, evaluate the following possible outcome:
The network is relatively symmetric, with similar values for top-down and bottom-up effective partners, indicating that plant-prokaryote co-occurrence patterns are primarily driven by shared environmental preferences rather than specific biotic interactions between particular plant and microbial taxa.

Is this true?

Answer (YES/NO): NO